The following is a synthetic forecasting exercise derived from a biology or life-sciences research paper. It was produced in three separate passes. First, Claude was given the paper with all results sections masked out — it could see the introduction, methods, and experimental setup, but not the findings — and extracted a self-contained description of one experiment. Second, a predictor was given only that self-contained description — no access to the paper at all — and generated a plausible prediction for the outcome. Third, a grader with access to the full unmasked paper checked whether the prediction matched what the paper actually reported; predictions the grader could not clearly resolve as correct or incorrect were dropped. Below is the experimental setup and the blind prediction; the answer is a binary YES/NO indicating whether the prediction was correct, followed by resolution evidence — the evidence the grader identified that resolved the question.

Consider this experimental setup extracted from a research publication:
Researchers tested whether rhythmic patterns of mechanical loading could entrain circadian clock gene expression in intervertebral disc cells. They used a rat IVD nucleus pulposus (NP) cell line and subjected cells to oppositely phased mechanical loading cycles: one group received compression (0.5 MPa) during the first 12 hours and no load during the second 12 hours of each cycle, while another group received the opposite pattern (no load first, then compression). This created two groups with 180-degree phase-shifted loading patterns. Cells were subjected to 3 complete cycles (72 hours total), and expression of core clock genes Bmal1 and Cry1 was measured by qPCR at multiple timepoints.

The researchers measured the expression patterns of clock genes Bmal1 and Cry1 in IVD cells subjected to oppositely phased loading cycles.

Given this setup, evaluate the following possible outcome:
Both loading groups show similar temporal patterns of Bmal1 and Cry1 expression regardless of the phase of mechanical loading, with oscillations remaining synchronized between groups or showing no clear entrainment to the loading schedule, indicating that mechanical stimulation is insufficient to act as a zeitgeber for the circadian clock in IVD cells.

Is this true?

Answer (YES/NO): NO